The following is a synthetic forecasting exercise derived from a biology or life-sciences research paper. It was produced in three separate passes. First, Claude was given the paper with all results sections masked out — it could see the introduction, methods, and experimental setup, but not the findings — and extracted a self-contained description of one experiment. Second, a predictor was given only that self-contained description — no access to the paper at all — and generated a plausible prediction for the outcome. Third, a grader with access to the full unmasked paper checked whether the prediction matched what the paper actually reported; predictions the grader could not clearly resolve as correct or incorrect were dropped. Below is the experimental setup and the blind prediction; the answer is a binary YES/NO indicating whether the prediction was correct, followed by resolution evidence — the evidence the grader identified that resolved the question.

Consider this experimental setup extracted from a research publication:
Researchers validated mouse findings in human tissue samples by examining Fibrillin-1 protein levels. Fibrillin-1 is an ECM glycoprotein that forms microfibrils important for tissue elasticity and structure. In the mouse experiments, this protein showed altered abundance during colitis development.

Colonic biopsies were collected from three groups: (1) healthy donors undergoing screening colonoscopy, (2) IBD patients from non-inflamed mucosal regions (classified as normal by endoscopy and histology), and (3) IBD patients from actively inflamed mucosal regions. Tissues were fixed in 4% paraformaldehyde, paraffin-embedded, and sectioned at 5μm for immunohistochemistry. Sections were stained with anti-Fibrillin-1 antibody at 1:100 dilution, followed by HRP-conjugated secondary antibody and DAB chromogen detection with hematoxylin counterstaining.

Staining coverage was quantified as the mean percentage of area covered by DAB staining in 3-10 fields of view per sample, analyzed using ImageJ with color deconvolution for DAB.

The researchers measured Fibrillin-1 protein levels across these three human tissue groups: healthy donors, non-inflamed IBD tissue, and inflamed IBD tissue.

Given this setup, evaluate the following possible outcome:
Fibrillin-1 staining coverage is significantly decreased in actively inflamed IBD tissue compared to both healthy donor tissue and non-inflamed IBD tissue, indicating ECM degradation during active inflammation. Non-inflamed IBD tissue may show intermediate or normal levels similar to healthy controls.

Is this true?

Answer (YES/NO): NO